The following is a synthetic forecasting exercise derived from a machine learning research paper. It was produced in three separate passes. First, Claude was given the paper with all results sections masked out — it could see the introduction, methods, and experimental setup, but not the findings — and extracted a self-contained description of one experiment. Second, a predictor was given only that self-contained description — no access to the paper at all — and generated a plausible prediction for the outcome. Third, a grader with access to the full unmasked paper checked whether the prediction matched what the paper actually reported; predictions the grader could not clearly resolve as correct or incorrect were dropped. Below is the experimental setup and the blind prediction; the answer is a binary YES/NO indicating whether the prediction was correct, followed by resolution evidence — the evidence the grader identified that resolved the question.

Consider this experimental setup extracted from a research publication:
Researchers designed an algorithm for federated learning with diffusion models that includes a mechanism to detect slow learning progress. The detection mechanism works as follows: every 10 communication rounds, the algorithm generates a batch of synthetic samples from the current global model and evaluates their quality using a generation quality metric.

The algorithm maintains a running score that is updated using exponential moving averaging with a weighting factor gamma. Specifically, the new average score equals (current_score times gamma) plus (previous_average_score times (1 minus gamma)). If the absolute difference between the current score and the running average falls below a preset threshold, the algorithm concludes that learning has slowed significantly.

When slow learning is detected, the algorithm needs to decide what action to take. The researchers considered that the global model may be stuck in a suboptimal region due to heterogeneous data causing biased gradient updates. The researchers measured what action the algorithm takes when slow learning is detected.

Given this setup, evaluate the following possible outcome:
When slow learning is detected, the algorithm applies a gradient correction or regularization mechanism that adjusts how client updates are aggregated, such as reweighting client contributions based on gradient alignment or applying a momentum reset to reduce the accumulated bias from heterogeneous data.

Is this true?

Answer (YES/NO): NO